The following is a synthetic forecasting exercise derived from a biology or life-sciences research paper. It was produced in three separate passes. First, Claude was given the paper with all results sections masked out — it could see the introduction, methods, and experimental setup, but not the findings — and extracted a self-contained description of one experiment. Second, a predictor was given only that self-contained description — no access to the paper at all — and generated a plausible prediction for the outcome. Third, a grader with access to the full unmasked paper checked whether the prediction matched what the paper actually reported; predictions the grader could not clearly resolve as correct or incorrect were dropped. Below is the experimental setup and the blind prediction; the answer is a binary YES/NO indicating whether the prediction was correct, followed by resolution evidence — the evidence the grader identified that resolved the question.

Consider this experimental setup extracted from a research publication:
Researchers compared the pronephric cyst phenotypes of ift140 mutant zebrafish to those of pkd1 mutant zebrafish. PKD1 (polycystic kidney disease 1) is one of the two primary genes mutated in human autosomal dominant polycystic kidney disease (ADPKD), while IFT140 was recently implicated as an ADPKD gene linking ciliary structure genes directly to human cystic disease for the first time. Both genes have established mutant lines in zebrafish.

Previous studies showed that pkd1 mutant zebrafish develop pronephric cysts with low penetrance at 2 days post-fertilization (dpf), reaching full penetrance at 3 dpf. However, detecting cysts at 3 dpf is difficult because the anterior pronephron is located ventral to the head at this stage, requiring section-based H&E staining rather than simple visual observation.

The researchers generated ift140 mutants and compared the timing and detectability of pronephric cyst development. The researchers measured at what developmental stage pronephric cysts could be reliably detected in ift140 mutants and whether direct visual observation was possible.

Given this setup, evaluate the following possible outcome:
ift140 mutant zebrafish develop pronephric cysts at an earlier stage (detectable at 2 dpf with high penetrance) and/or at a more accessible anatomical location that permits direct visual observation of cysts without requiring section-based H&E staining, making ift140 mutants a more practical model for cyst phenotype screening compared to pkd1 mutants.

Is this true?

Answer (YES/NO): YES